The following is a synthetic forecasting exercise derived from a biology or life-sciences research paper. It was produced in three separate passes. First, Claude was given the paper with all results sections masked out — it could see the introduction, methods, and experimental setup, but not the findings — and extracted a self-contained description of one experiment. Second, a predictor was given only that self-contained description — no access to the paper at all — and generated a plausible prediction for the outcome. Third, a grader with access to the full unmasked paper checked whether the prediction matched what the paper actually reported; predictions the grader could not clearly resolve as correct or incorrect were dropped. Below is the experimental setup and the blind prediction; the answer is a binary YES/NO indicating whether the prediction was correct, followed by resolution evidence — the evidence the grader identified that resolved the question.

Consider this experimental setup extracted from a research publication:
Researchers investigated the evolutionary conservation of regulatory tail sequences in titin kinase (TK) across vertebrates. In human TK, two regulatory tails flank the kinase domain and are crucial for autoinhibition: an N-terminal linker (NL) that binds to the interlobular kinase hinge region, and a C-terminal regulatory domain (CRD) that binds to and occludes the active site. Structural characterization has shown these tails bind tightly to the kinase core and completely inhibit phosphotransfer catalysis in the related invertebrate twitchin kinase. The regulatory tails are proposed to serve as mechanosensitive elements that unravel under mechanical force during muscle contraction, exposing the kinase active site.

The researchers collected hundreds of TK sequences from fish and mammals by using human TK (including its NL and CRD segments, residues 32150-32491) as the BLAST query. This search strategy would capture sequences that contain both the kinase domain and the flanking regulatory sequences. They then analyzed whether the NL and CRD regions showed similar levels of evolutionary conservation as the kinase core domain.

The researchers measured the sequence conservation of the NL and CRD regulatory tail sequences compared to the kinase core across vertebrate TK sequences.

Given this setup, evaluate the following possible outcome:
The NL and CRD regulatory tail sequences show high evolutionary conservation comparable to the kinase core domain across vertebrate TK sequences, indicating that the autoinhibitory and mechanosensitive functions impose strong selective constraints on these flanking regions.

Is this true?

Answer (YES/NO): NO